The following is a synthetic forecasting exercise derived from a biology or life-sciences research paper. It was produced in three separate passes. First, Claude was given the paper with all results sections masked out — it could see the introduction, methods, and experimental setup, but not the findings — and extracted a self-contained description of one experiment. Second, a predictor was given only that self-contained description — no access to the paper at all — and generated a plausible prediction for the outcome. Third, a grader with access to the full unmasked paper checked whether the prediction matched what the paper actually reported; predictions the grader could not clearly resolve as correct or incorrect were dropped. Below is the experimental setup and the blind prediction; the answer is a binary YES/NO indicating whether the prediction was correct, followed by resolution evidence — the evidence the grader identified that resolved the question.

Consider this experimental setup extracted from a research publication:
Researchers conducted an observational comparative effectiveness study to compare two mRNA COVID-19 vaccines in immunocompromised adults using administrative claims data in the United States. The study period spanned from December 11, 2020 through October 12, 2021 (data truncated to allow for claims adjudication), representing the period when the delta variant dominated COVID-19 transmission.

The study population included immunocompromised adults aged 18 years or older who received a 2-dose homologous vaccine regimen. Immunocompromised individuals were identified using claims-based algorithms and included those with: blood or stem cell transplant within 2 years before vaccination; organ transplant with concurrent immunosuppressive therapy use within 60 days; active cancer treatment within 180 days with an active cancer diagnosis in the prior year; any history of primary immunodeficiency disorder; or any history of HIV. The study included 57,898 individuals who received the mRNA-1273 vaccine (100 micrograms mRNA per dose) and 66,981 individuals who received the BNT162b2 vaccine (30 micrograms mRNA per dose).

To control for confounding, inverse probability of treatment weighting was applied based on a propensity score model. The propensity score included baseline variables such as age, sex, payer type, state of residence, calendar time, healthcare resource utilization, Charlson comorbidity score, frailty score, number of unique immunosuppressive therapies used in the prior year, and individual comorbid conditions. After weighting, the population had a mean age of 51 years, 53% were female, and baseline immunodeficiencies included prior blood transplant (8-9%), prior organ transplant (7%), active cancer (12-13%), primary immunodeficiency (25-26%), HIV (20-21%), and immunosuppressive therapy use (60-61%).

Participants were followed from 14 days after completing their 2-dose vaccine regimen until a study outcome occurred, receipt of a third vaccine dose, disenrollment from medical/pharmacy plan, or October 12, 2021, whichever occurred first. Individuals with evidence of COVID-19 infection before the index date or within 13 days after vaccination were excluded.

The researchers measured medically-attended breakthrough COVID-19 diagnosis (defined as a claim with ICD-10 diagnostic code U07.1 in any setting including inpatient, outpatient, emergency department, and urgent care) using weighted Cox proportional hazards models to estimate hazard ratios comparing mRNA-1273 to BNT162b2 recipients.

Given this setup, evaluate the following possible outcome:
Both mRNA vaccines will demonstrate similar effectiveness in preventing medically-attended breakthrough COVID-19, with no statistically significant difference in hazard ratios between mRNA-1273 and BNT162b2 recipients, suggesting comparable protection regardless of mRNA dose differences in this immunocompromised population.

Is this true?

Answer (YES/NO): NO